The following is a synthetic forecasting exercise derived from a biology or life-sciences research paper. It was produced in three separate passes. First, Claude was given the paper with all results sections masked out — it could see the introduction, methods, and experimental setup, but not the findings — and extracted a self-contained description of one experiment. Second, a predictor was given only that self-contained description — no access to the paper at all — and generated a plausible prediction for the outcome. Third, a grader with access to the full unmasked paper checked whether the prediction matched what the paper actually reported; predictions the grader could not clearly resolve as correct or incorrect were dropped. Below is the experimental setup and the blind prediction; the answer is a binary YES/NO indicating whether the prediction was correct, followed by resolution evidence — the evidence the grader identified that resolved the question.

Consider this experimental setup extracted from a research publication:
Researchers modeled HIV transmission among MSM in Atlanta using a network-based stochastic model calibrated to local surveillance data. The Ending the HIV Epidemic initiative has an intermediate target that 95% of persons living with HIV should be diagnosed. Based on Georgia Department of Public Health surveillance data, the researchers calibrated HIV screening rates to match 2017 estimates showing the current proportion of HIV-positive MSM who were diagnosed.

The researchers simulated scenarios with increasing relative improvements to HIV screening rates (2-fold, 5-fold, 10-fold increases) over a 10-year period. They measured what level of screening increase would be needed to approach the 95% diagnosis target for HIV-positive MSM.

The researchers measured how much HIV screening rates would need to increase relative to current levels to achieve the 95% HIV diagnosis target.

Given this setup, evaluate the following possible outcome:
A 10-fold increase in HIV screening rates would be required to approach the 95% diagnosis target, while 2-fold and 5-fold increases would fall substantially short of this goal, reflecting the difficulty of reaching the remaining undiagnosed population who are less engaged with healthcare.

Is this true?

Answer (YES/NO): NO